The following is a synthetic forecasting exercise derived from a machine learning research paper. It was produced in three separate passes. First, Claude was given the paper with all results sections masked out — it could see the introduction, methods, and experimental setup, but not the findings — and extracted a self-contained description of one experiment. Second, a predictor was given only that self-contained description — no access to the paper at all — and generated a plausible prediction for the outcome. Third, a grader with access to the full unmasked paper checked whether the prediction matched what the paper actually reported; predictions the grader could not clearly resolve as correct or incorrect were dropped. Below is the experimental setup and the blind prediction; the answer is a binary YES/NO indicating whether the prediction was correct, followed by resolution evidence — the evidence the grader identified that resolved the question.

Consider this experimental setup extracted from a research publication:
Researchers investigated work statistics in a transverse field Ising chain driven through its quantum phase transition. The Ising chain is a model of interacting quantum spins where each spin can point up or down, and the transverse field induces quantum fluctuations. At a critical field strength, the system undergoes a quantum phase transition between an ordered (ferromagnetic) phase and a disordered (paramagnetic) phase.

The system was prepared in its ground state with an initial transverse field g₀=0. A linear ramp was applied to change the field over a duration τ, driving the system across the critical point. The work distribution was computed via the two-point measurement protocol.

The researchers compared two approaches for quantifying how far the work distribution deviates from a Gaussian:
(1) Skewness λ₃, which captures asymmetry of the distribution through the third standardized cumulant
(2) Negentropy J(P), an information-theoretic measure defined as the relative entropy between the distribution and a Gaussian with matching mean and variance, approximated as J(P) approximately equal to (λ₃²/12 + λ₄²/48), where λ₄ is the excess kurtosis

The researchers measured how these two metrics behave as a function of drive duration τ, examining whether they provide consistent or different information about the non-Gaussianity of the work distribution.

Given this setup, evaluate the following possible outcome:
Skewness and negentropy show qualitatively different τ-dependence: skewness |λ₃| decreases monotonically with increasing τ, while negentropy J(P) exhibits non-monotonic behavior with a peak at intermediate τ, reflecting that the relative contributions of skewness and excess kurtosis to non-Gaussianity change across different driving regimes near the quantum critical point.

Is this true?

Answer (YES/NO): NO